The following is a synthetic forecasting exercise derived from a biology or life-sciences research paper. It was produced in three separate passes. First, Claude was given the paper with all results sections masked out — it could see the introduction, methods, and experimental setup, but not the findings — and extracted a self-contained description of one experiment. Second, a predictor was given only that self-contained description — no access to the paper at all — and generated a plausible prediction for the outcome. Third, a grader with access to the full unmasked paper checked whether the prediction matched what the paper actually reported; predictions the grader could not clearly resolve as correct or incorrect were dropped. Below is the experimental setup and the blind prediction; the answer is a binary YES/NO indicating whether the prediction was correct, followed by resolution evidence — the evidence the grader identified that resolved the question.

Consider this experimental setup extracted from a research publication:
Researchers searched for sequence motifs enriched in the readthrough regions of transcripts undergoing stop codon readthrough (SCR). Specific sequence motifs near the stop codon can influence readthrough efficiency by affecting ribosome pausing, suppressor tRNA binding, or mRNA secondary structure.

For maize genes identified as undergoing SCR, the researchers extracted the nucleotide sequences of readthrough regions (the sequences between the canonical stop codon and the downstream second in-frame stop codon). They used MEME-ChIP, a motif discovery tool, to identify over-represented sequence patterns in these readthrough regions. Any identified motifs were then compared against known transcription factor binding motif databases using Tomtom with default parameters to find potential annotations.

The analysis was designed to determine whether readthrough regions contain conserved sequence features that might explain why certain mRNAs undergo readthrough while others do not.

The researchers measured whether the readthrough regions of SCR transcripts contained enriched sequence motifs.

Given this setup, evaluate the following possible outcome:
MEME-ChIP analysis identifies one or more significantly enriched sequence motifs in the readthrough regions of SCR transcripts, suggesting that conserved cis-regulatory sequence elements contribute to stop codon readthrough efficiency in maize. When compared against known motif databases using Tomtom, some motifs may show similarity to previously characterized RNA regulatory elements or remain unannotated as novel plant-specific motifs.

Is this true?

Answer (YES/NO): YES